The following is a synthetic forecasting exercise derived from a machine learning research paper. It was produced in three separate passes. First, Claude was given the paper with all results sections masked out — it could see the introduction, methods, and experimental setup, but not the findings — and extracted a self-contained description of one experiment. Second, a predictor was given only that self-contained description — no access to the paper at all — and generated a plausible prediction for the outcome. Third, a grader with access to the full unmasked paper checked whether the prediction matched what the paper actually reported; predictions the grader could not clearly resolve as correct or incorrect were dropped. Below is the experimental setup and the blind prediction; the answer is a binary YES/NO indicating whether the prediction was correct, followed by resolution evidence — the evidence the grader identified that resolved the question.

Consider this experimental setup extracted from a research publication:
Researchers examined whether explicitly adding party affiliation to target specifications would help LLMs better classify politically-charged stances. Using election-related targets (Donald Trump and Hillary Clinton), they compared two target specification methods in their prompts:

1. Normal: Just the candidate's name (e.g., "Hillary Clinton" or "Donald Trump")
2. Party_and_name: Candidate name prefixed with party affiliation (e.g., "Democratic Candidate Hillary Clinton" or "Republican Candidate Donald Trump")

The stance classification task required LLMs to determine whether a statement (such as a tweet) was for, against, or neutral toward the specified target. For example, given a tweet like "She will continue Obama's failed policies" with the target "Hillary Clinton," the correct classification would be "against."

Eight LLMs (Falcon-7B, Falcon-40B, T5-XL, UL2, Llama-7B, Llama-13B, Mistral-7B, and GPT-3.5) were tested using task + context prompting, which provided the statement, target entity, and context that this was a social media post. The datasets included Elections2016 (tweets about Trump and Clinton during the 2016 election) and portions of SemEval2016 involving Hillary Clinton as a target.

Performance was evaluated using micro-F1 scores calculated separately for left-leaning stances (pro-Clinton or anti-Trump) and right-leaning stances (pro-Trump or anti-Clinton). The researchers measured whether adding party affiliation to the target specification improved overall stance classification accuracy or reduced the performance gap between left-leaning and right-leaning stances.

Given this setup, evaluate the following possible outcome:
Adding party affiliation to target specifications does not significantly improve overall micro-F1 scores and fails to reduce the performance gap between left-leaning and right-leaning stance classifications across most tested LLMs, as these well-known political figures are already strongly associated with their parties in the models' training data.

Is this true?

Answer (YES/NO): YES